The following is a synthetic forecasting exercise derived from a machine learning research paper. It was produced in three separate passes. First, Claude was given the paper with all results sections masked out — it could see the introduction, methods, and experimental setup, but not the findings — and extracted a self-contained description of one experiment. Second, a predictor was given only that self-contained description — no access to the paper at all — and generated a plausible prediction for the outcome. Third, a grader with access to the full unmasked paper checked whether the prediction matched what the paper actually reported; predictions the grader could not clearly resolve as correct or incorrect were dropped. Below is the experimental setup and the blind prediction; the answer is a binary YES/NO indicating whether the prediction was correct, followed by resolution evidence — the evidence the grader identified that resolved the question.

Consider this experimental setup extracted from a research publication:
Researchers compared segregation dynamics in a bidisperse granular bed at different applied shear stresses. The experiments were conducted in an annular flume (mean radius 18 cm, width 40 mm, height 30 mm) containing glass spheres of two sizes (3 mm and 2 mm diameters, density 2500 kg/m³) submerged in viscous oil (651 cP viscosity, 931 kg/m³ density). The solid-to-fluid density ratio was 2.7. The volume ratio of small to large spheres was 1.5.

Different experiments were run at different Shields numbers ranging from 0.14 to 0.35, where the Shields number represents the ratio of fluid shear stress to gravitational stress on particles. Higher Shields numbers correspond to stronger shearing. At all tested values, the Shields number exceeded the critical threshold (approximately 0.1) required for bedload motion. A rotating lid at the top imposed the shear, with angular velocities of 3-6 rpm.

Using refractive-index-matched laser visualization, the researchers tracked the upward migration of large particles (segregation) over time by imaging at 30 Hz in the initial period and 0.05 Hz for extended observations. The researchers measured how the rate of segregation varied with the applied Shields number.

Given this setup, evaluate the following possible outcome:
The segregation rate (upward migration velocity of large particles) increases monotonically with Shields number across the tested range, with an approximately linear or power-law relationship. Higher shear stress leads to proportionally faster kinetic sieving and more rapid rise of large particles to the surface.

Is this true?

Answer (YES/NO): NO